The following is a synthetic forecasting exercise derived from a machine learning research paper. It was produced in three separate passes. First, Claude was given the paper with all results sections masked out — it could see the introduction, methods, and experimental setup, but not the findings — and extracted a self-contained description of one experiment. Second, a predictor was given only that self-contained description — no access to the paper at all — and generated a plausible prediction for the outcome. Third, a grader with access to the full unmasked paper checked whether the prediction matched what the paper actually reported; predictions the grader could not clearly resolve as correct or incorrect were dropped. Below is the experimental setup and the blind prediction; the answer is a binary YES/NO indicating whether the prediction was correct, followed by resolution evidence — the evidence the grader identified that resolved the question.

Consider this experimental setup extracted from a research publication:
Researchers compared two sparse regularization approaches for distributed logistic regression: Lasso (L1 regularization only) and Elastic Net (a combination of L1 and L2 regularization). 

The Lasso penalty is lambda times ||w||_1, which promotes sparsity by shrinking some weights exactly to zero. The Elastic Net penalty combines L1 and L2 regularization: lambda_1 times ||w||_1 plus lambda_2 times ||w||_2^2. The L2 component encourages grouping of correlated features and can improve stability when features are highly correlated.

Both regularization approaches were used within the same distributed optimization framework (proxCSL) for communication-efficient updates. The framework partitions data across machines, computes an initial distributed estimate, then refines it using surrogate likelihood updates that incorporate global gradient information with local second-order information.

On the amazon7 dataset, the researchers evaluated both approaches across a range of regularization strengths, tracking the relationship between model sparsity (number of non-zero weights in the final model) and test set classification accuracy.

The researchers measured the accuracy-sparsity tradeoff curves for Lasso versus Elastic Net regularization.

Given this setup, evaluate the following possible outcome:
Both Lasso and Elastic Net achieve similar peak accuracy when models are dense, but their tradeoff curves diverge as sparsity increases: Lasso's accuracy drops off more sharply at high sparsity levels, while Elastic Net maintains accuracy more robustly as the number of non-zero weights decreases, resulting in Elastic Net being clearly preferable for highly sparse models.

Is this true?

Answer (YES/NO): NO